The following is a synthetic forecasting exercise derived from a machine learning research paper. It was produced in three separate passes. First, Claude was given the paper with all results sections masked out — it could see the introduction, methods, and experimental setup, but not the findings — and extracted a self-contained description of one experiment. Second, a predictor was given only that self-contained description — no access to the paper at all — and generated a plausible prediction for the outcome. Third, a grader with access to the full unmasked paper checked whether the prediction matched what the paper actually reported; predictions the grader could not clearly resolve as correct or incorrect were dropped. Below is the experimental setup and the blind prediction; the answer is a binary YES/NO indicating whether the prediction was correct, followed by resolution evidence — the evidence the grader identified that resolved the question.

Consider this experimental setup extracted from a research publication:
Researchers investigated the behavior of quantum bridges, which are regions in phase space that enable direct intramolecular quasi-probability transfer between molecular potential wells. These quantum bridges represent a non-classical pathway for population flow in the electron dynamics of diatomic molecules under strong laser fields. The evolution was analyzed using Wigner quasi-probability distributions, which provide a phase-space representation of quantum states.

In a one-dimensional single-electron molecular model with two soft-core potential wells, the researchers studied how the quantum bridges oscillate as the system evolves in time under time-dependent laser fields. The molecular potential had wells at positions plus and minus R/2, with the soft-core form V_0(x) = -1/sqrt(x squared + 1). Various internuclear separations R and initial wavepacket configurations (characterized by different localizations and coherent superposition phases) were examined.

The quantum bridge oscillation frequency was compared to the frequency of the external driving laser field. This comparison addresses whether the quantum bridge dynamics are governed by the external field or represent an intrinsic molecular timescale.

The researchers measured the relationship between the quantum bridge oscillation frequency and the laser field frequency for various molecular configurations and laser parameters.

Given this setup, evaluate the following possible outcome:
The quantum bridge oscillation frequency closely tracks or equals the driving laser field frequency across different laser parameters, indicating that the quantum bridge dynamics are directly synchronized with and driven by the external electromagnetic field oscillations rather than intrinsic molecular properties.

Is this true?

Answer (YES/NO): NO